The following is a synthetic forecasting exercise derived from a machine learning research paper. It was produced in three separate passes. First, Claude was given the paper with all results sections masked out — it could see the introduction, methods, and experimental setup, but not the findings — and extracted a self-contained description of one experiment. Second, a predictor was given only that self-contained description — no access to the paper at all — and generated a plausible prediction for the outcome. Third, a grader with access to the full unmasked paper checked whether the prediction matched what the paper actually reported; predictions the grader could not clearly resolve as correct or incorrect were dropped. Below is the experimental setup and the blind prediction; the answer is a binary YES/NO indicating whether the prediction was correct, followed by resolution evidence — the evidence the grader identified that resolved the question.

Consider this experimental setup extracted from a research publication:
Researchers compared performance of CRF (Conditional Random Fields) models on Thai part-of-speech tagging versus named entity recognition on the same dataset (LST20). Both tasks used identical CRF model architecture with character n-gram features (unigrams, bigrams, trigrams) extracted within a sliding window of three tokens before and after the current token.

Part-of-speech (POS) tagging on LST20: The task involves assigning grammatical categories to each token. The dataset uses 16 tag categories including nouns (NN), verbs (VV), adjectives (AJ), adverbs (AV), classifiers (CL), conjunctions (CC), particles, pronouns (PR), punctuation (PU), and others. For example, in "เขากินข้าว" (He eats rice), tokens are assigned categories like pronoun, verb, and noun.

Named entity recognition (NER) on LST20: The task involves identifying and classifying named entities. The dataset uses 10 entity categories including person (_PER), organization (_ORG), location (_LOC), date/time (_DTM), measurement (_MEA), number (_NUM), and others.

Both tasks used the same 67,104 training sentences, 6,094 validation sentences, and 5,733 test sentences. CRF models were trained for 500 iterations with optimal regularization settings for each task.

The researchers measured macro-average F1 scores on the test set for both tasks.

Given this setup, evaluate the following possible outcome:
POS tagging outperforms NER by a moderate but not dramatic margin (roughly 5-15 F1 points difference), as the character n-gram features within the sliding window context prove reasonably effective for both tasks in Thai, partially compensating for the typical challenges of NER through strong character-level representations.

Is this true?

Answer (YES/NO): YES